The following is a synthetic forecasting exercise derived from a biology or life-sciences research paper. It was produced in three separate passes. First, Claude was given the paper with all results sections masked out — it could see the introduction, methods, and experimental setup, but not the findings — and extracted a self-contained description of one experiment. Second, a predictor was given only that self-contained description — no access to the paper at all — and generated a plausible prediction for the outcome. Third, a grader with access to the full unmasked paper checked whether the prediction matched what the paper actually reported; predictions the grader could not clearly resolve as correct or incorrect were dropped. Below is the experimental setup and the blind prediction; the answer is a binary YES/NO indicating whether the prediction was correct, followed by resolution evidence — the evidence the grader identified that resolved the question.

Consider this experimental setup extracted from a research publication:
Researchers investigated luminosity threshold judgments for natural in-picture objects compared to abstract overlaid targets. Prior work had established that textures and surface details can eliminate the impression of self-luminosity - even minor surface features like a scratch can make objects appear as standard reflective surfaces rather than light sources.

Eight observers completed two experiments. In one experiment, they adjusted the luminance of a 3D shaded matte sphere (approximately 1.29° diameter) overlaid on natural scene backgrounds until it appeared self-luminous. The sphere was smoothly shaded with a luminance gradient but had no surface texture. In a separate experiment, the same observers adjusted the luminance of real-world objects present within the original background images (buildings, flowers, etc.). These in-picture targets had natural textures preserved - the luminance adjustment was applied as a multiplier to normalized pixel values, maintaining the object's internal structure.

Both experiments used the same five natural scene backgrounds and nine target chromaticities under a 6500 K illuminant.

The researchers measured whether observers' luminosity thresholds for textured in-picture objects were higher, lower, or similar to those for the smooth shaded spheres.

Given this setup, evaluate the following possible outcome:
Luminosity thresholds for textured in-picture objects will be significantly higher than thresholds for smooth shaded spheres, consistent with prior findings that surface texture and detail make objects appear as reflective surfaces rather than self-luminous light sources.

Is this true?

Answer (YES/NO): NO